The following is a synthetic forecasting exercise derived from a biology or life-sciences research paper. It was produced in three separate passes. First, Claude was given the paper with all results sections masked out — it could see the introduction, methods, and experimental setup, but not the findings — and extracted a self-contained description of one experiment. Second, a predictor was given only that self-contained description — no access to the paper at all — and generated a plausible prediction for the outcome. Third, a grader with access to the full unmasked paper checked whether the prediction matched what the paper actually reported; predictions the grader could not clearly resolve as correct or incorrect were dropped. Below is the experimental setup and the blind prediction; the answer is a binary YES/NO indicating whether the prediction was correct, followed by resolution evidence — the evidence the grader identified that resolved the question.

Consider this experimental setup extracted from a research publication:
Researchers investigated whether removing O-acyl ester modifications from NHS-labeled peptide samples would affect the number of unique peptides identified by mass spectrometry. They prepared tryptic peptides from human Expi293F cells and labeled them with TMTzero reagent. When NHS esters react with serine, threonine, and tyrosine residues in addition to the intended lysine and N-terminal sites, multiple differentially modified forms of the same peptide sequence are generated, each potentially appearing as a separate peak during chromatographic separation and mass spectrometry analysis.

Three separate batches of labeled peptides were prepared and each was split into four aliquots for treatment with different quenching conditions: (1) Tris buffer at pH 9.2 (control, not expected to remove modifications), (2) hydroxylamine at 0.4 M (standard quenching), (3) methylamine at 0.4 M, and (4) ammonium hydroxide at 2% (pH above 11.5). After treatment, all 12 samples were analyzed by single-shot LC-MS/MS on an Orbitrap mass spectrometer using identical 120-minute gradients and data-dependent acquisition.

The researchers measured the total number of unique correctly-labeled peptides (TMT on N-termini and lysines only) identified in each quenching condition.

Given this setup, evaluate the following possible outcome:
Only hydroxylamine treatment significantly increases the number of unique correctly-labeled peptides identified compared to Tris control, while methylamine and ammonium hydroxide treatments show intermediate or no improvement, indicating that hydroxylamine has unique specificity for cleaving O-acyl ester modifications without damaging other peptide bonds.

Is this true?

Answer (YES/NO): NO